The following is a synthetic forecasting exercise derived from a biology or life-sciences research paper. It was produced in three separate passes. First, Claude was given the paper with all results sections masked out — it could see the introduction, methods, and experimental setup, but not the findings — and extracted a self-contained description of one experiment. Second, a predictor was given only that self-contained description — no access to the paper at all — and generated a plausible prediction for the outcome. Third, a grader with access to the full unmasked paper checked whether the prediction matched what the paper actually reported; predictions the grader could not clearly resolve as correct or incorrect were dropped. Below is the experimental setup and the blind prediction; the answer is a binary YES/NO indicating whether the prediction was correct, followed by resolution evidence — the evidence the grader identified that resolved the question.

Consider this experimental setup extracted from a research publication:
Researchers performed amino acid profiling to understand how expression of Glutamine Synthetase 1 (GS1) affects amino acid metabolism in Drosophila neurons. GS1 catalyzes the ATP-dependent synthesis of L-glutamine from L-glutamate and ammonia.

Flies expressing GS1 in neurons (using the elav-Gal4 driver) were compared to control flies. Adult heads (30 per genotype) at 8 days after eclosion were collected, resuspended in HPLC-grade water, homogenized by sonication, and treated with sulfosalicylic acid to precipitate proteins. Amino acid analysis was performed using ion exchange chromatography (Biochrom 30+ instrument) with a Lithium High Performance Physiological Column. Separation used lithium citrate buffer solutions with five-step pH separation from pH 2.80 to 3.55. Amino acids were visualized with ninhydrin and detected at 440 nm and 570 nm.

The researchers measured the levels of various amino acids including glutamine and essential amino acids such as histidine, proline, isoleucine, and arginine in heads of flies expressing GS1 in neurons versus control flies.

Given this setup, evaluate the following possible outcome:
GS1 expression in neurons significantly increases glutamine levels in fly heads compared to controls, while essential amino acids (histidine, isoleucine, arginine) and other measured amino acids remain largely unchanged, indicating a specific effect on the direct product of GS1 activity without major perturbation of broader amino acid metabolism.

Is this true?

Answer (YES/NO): NO